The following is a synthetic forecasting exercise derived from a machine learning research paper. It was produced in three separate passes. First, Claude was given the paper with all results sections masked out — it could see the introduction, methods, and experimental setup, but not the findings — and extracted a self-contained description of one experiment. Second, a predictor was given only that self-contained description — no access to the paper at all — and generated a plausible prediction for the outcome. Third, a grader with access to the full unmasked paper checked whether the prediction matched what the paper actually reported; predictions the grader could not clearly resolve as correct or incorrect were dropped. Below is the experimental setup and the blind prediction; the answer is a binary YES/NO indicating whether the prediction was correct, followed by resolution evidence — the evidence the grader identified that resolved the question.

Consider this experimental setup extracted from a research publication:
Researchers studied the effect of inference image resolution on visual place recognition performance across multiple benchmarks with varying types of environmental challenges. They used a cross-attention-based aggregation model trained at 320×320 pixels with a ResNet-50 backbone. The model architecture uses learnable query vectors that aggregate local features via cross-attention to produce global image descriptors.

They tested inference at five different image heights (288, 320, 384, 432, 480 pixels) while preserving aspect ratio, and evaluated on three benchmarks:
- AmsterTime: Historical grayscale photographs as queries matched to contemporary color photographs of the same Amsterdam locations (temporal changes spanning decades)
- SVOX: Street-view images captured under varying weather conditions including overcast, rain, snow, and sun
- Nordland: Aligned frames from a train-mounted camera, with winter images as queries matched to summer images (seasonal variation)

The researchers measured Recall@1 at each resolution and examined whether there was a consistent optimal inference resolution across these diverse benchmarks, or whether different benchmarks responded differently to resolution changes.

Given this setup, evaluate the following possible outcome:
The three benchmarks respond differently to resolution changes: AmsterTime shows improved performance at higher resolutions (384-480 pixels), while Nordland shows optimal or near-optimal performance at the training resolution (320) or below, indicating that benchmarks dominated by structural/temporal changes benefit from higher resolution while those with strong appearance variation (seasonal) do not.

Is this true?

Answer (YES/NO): NO